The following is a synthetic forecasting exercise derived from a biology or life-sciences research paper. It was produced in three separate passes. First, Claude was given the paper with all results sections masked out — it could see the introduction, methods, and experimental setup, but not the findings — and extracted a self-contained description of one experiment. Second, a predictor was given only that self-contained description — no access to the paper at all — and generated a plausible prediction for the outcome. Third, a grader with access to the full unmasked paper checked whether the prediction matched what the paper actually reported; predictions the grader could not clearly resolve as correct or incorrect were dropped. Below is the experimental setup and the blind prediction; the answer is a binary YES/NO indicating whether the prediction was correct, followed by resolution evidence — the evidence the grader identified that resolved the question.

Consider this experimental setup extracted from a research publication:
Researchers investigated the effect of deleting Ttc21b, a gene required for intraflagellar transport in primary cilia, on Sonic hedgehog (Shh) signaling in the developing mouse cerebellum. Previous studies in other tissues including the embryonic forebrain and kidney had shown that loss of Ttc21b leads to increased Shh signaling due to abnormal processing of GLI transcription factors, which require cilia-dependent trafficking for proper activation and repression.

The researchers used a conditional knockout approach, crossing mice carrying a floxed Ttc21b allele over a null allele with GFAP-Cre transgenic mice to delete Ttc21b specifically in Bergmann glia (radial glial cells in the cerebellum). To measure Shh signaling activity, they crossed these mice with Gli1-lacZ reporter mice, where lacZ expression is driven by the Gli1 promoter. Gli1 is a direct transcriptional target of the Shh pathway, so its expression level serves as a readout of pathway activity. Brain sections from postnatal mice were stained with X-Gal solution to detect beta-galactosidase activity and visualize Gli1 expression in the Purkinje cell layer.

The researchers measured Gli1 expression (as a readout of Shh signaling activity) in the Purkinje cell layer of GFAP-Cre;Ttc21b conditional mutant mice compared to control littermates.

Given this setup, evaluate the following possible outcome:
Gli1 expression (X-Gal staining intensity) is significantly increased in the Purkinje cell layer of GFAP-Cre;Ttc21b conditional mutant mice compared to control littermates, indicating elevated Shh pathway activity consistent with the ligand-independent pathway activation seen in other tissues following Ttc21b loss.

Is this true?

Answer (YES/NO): NO